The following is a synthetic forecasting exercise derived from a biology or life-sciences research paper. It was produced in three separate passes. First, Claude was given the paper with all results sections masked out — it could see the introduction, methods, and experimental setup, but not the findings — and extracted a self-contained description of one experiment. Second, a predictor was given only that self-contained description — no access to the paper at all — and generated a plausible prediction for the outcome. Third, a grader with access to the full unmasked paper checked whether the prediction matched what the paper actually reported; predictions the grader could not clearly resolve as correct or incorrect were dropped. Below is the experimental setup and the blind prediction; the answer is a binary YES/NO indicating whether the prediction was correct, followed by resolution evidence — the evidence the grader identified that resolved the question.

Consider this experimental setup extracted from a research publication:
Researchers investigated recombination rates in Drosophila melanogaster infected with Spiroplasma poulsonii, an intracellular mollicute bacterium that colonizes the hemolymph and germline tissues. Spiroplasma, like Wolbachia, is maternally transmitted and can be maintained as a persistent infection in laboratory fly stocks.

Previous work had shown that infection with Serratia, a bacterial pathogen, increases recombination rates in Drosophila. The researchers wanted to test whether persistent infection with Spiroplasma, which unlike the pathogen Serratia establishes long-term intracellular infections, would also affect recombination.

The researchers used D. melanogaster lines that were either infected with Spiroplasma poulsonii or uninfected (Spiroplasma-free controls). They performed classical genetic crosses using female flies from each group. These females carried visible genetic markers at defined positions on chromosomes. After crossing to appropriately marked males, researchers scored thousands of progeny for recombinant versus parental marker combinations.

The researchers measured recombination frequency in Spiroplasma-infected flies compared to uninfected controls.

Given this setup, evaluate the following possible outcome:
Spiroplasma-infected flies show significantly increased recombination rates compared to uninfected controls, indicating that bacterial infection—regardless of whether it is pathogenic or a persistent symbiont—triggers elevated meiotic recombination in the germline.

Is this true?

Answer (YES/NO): NO